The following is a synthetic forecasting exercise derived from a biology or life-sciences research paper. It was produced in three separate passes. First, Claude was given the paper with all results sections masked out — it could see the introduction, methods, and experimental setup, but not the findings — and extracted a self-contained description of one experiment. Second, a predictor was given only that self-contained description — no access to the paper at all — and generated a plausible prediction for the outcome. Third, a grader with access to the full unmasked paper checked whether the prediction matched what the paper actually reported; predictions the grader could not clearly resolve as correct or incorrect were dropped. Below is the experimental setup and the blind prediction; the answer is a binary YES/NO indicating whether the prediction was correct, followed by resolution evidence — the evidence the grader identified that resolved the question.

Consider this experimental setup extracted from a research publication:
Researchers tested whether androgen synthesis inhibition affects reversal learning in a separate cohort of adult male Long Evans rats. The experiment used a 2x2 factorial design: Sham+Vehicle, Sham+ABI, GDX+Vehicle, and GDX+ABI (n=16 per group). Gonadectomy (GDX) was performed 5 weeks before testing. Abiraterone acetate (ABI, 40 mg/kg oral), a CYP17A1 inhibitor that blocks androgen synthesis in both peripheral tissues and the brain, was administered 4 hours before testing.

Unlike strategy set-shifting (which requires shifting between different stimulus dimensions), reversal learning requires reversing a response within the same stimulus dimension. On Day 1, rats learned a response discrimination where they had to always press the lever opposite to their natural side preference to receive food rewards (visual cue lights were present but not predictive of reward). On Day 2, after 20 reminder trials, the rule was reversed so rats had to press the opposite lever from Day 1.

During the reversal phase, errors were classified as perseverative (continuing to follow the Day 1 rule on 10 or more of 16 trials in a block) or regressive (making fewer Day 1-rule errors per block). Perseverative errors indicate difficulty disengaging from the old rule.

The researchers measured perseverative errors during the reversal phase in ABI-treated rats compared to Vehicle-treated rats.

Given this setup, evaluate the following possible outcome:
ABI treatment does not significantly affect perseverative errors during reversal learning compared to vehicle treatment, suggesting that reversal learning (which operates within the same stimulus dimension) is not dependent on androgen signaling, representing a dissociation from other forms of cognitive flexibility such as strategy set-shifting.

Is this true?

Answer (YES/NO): NO